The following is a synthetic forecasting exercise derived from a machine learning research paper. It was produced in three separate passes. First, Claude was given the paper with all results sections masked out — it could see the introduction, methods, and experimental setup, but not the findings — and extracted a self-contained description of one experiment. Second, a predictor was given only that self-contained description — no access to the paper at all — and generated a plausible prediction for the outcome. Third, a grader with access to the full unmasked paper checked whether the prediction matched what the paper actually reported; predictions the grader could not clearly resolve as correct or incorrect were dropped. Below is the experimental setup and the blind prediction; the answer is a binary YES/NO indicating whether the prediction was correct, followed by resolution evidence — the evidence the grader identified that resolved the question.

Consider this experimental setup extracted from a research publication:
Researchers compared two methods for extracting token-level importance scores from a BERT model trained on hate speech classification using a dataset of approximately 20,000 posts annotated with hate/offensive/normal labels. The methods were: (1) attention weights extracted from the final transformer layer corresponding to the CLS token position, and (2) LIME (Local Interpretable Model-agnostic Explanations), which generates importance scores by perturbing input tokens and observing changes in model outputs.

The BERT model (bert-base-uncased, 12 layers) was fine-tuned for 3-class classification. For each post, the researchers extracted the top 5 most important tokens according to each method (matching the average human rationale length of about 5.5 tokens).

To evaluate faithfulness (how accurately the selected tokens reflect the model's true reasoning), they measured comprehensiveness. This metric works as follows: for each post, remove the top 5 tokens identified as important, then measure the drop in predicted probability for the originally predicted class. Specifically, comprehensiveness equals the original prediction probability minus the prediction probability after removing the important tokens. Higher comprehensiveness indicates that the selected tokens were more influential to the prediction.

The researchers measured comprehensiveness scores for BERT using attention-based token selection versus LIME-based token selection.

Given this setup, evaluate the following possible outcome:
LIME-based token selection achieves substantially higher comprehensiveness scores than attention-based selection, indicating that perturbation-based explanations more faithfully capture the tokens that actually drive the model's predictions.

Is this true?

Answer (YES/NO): NO